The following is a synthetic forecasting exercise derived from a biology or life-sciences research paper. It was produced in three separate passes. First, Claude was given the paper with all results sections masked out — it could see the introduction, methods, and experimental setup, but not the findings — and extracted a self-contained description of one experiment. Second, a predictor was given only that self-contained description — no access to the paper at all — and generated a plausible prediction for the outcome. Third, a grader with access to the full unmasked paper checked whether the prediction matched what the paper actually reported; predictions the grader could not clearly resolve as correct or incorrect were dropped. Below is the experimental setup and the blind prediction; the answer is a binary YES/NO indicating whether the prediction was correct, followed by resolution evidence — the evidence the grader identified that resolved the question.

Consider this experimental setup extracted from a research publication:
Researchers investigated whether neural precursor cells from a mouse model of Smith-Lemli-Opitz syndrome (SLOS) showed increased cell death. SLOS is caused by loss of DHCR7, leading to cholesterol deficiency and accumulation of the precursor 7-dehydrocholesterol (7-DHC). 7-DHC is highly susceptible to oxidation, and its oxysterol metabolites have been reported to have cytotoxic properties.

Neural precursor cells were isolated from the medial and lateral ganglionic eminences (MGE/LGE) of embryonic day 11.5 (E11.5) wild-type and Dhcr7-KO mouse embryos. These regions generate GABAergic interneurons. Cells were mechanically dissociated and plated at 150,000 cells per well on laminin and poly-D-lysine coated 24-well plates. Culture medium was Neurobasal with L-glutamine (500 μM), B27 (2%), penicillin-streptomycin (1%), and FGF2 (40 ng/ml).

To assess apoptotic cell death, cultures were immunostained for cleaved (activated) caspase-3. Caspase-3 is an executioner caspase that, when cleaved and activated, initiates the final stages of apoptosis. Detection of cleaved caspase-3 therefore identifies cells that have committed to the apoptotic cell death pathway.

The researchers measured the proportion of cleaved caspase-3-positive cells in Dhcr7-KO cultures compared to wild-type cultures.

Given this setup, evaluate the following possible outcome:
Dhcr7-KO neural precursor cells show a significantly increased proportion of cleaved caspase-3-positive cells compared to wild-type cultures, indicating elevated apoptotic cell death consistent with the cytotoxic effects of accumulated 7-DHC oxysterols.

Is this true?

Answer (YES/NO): NO